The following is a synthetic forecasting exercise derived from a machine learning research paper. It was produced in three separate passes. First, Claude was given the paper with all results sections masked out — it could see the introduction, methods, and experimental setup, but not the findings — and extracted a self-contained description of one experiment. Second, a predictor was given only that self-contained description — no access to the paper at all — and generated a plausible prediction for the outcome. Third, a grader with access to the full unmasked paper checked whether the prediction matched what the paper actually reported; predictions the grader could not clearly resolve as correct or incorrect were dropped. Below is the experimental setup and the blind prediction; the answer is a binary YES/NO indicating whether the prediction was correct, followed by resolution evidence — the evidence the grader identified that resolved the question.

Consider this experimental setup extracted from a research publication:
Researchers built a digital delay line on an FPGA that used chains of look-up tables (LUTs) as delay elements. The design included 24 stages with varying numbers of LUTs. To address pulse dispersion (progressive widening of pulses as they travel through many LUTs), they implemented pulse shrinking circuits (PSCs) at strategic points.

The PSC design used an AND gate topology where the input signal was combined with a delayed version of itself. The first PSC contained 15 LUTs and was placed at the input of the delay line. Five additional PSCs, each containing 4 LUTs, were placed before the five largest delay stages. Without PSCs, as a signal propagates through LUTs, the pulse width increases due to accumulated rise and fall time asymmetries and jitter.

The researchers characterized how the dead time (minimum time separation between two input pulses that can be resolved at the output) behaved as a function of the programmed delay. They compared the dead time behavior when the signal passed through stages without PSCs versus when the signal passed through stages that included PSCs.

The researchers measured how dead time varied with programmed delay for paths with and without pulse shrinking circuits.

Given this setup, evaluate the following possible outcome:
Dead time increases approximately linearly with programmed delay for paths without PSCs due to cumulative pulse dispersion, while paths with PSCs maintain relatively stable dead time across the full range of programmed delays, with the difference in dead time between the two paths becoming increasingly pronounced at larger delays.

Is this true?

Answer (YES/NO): NO